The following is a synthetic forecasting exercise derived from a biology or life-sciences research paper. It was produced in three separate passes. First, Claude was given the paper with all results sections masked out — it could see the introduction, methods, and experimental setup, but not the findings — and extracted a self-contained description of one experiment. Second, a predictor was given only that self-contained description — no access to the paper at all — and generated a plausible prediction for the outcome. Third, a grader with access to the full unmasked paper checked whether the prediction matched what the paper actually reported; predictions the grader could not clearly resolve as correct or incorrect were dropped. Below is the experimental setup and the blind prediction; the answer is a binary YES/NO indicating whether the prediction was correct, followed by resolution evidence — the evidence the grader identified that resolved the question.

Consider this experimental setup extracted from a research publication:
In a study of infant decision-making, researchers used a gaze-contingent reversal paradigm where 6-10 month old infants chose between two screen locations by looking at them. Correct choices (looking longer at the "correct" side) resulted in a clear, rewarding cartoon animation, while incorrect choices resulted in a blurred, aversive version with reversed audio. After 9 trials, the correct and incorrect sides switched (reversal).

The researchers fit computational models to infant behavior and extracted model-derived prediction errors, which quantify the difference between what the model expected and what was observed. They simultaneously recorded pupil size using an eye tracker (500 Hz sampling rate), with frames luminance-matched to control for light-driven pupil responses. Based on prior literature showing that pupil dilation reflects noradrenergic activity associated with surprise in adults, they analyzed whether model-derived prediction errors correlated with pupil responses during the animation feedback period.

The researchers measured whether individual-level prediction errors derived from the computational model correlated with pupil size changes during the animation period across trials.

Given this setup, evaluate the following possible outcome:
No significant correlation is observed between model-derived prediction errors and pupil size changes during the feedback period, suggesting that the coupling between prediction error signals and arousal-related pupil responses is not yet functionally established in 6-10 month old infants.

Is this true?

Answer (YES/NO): NO